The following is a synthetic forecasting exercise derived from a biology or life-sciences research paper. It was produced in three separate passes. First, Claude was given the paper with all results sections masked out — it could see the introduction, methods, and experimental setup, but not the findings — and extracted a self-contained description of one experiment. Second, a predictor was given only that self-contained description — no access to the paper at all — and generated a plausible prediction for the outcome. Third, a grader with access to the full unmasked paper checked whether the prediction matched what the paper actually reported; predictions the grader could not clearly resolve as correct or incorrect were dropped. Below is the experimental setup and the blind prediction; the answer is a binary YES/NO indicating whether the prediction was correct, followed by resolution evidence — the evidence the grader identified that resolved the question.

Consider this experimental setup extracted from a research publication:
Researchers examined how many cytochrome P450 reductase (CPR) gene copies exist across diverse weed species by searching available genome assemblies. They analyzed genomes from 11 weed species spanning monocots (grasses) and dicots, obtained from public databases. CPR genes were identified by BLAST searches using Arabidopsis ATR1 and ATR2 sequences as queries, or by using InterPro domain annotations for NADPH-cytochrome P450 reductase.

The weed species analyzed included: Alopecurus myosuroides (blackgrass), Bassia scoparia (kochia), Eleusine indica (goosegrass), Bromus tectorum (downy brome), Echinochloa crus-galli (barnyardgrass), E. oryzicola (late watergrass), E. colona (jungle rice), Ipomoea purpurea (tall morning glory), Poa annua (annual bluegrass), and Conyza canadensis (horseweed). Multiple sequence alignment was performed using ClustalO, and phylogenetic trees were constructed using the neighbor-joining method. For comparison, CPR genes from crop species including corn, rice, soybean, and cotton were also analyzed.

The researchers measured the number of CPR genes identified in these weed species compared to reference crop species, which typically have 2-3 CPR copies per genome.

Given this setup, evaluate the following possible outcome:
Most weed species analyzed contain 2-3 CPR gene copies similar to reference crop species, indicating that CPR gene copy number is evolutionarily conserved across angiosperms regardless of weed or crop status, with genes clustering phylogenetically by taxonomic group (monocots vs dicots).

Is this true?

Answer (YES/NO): NO